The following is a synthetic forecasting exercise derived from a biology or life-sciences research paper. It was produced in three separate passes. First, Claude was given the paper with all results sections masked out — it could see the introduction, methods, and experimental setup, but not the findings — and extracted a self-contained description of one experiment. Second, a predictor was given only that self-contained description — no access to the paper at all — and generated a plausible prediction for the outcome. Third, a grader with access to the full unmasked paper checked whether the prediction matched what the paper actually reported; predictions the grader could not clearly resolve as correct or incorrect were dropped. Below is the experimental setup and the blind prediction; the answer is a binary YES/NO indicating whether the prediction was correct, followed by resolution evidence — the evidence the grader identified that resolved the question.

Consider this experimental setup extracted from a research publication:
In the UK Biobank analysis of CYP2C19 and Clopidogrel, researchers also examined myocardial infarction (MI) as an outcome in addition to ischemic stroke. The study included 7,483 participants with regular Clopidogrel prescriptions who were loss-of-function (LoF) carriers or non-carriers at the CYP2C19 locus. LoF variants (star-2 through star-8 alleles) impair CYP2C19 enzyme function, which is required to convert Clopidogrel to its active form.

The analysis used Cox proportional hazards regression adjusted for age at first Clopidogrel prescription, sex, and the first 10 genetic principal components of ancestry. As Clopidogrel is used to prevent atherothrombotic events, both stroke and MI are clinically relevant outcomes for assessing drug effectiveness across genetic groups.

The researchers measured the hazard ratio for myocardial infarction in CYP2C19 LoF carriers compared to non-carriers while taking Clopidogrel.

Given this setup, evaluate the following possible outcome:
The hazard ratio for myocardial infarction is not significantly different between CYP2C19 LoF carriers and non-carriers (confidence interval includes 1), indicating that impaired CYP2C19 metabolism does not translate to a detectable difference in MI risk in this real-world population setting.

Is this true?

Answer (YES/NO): NO